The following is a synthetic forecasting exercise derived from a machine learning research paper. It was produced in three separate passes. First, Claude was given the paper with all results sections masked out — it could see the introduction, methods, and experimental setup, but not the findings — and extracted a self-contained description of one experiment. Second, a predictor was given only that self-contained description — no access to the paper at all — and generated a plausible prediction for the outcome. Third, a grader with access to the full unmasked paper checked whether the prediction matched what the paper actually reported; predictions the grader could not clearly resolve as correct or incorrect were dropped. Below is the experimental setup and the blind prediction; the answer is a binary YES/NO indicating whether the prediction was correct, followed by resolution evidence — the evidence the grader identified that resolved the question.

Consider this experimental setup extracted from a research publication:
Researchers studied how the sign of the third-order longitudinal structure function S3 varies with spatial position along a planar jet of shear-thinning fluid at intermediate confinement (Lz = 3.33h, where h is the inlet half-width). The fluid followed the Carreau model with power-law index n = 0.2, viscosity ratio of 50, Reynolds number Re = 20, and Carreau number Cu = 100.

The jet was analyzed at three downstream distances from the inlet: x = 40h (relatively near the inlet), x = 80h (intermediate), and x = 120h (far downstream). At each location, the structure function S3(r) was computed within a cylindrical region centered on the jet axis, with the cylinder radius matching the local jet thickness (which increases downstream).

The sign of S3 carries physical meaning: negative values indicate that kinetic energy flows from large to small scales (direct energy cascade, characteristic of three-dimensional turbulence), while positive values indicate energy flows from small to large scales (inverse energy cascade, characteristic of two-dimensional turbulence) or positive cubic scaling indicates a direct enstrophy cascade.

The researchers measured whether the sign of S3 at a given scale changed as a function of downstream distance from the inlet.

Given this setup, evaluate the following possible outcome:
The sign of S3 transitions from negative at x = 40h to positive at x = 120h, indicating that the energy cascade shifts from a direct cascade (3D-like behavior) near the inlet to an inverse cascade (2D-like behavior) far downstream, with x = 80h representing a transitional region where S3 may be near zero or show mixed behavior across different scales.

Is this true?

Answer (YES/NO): NO